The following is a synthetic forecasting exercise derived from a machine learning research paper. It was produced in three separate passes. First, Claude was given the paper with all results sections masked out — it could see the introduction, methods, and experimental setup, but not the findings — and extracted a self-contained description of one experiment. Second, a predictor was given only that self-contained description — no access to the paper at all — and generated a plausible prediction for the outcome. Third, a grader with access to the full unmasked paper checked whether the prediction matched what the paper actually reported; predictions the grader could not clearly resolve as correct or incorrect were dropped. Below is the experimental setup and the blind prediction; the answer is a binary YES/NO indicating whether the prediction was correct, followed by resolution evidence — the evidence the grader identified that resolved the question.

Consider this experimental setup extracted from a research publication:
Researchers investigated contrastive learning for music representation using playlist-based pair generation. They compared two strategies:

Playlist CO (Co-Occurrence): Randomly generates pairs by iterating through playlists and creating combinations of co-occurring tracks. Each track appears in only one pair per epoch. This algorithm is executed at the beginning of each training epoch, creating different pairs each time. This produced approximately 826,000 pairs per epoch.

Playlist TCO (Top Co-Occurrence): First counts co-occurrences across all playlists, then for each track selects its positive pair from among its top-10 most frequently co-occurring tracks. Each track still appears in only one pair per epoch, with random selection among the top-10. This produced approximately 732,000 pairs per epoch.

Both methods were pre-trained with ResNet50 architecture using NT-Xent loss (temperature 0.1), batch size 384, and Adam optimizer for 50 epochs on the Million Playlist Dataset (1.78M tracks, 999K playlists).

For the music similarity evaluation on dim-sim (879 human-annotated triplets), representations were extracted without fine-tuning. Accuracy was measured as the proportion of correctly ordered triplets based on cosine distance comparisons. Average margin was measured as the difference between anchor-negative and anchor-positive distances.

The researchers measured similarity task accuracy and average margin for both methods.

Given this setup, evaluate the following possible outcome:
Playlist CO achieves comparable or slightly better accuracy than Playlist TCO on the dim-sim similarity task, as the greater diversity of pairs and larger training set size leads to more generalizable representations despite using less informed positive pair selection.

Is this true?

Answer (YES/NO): YES